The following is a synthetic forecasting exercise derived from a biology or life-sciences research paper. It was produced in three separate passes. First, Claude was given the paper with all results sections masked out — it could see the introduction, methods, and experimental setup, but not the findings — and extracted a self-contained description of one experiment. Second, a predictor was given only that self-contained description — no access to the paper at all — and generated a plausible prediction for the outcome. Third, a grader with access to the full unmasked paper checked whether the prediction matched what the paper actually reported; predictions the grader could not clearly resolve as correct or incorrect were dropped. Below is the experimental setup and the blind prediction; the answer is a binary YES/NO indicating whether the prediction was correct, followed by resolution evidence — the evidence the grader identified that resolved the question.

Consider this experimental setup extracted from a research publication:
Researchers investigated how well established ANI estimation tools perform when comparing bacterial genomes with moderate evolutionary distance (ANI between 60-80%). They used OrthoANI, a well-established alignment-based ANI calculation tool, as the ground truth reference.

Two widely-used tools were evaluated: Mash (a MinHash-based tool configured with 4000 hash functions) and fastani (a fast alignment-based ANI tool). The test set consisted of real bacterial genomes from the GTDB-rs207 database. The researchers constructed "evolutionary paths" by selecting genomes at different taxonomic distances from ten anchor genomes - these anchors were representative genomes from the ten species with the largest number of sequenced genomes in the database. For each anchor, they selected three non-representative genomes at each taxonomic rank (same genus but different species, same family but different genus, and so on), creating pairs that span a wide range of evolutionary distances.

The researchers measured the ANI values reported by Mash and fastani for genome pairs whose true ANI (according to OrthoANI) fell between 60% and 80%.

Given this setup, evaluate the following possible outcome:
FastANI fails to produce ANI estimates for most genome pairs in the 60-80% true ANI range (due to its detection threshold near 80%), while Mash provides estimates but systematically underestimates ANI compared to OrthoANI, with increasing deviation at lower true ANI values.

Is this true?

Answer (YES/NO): NO